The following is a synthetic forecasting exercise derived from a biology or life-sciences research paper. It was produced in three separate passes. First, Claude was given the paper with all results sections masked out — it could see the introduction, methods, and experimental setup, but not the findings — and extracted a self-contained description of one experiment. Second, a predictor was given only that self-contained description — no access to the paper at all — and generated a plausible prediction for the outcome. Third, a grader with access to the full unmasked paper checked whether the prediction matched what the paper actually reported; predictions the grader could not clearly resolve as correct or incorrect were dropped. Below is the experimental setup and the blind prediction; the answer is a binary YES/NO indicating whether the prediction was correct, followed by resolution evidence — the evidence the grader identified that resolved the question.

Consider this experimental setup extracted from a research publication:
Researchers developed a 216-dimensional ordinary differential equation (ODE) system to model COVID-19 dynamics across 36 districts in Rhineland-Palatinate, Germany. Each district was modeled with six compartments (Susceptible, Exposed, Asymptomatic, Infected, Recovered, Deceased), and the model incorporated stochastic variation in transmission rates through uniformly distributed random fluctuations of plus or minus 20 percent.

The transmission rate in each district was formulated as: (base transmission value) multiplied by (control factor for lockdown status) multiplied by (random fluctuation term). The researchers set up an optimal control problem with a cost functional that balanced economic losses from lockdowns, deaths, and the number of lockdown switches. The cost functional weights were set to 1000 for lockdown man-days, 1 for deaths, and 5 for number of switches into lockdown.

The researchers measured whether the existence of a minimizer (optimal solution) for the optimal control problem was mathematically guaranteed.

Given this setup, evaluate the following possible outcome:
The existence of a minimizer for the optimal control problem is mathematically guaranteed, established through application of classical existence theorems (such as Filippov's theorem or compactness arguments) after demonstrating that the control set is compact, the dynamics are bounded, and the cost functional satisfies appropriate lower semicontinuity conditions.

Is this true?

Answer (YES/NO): NO